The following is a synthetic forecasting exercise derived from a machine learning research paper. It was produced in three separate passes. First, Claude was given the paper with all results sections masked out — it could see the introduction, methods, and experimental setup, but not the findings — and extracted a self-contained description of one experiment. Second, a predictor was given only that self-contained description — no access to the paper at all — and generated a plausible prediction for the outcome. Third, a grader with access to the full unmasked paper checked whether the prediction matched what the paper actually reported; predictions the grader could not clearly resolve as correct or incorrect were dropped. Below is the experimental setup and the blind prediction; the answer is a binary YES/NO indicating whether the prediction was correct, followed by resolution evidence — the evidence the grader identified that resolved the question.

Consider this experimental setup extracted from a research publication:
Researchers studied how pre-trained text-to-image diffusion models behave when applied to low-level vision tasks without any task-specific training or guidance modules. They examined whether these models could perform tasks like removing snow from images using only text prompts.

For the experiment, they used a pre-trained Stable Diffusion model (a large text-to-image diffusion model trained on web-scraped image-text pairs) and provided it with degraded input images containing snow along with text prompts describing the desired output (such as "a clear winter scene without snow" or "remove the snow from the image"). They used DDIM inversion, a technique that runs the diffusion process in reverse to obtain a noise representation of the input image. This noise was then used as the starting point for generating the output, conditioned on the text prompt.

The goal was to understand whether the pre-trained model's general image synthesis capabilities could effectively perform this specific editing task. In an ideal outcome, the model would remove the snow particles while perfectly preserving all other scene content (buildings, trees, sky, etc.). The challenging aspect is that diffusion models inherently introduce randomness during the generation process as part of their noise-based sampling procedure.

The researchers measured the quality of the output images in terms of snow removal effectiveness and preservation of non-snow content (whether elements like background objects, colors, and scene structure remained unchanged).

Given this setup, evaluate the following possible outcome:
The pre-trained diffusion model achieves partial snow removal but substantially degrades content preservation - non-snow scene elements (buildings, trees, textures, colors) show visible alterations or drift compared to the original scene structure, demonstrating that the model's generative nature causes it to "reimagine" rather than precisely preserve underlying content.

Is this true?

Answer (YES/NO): NO